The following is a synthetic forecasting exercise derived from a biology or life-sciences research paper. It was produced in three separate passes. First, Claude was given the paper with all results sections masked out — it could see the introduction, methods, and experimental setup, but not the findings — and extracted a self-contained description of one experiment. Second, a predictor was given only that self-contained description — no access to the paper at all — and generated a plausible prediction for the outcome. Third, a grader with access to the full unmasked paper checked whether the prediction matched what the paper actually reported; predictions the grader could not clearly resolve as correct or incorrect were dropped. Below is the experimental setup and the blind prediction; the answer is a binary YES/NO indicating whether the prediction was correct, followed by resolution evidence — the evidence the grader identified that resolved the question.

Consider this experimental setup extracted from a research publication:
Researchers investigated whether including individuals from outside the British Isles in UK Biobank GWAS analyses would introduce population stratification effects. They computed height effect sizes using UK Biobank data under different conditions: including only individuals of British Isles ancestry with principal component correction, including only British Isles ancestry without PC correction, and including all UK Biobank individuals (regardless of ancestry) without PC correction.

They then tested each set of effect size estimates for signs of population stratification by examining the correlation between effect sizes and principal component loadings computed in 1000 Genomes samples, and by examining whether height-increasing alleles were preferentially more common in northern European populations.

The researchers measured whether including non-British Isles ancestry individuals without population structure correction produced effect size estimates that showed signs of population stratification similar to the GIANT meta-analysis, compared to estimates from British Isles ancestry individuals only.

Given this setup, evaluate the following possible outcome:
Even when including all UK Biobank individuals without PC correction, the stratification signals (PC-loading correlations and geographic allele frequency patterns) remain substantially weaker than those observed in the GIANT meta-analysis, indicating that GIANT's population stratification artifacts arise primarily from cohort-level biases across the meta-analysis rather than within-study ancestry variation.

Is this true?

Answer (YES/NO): NO